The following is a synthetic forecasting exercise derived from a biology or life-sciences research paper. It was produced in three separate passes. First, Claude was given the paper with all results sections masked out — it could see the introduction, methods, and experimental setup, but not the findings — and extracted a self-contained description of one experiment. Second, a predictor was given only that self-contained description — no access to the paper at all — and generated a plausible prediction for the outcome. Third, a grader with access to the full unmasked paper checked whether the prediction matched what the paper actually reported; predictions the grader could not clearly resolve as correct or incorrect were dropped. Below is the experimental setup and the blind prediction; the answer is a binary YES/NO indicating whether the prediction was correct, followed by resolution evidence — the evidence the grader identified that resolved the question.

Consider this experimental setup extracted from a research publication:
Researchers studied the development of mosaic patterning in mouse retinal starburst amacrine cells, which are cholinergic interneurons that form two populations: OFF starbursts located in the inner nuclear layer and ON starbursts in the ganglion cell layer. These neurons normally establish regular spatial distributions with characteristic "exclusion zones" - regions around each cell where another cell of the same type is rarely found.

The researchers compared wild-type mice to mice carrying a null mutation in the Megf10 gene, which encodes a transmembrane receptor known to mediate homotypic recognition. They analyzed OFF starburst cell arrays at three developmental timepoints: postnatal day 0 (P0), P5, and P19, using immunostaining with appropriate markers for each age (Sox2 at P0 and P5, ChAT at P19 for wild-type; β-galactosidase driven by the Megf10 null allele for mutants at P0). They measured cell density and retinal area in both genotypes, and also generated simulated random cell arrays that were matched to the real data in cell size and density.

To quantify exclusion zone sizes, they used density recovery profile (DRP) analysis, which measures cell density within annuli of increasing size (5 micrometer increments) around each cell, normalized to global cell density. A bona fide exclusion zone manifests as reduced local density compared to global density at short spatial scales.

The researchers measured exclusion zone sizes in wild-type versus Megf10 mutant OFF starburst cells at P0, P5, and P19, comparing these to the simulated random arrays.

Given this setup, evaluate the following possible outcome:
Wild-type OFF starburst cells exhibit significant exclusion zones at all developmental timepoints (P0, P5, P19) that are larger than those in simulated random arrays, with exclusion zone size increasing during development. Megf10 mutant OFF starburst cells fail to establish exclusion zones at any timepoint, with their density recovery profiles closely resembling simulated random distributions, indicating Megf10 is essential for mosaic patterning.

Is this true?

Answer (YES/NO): YES